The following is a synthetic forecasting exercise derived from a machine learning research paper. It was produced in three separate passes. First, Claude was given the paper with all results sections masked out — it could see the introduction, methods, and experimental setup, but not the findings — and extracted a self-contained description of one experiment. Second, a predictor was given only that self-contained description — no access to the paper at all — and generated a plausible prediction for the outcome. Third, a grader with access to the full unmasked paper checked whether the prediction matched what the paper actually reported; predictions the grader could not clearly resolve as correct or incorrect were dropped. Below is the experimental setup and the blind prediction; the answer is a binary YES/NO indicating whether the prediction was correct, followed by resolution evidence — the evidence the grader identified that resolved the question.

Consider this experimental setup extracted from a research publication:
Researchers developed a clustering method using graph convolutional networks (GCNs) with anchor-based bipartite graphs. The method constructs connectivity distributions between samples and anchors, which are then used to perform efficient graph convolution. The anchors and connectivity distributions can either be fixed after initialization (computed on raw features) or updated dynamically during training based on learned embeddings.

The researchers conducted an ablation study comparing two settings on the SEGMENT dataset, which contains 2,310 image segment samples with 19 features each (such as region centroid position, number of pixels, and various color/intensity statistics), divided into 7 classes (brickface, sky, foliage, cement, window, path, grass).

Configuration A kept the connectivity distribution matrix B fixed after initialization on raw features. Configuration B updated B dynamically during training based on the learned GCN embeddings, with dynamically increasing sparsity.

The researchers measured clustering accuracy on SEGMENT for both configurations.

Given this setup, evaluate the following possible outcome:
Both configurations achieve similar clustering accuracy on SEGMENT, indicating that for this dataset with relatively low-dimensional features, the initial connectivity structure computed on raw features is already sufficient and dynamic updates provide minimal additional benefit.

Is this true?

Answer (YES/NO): NO